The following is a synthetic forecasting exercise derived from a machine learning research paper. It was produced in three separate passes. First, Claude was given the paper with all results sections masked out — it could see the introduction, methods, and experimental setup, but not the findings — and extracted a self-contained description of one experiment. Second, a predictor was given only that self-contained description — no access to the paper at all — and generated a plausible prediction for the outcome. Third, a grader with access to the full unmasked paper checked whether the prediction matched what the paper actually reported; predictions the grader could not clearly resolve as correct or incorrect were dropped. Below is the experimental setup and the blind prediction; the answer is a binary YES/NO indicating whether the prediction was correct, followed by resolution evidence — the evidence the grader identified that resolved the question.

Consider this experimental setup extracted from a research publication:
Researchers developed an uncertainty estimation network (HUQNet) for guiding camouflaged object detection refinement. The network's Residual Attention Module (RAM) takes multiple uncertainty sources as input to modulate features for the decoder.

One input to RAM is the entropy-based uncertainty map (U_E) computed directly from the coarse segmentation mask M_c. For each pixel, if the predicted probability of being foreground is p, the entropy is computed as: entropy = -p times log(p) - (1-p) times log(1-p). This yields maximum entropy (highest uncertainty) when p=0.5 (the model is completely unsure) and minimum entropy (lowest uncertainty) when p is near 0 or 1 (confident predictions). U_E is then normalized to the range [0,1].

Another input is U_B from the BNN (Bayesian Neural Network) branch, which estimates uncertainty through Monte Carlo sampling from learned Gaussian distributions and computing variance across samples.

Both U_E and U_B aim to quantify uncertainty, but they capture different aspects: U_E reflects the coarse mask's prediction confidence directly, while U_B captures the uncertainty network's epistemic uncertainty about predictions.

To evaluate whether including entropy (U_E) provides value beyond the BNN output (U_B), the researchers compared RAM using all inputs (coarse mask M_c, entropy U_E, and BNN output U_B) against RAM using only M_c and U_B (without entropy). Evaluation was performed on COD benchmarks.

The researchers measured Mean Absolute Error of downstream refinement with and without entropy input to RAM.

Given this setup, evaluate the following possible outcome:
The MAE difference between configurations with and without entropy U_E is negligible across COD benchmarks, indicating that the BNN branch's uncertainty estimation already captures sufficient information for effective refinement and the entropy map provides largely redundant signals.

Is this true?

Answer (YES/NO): NO